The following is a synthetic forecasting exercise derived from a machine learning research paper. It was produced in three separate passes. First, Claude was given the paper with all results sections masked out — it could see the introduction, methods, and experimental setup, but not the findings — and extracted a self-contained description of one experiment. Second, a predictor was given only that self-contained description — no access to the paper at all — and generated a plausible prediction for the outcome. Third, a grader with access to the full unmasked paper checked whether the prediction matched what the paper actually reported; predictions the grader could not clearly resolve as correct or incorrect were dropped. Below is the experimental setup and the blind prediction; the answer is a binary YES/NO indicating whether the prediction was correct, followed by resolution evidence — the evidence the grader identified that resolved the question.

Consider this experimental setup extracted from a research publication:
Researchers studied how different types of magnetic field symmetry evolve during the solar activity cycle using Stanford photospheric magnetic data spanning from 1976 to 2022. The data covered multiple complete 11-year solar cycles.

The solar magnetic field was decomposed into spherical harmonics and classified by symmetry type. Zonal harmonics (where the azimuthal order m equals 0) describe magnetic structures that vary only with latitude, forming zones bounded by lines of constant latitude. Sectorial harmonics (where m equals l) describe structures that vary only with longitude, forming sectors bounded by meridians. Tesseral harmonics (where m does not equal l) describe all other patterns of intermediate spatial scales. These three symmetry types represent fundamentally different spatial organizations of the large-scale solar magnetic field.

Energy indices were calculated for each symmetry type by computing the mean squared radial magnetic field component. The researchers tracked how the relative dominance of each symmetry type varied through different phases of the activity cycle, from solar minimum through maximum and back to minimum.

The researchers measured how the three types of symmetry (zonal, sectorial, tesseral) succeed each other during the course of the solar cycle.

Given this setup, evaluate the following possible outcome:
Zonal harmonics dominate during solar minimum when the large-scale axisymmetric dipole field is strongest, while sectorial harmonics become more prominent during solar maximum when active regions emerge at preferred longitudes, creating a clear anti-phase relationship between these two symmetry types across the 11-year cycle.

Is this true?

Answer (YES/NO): NO